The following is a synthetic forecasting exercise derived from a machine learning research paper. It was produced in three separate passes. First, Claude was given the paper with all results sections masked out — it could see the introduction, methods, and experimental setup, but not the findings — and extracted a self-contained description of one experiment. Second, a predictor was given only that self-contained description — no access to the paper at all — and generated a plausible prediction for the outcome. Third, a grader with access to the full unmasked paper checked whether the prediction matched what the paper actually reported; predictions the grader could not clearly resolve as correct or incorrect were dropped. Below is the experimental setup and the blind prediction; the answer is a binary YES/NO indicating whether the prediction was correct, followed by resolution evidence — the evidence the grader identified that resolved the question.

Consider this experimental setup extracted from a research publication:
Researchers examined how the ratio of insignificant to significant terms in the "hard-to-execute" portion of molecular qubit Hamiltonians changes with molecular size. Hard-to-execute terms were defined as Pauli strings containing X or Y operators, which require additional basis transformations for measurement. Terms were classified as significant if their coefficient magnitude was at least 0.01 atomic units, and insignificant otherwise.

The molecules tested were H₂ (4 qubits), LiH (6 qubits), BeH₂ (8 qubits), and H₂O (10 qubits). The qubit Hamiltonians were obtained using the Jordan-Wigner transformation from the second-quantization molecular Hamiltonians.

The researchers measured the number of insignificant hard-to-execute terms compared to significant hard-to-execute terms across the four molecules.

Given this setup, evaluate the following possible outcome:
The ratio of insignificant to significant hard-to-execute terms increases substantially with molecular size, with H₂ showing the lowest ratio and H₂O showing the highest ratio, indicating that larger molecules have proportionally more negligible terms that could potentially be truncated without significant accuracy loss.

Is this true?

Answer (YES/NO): NO